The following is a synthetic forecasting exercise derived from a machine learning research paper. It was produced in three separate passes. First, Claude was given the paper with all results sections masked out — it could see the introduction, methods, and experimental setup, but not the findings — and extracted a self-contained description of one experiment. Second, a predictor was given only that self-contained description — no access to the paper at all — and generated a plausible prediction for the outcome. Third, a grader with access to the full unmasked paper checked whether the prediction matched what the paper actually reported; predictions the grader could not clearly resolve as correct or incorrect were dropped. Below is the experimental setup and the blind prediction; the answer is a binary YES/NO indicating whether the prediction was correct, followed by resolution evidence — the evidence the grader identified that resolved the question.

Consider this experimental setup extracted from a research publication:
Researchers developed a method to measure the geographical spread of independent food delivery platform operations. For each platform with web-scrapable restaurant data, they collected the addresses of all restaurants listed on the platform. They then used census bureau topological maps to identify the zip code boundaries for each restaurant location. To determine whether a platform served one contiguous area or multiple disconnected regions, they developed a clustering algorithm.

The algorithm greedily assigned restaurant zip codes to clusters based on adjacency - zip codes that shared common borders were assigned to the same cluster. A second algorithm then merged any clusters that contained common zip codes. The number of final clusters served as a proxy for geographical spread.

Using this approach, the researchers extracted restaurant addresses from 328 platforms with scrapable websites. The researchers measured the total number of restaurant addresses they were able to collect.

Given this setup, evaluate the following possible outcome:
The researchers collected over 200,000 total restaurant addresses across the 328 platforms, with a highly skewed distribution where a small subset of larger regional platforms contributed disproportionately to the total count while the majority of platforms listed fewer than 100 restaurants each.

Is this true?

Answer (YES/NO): NO